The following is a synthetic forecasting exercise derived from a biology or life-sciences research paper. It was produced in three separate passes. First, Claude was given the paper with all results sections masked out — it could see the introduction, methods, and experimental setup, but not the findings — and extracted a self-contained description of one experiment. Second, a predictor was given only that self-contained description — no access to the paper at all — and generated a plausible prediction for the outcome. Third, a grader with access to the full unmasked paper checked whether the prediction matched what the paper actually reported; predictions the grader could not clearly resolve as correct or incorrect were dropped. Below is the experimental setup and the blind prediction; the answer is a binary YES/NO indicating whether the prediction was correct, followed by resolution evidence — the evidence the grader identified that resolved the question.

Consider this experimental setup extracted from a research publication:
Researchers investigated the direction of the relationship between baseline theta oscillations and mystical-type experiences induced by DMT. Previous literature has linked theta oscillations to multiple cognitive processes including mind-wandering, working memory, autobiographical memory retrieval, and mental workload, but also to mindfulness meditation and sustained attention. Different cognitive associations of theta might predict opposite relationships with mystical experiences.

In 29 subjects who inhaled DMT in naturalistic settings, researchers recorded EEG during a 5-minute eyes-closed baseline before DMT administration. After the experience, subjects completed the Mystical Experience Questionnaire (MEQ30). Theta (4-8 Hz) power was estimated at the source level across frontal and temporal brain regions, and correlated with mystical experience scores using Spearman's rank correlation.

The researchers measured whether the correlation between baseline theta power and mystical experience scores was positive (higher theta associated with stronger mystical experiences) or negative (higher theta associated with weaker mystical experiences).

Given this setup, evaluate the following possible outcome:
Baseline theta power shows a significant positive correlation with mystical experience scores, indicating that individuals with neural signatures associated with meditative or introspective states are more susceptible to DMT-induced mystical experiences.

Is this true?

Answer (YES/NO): NO